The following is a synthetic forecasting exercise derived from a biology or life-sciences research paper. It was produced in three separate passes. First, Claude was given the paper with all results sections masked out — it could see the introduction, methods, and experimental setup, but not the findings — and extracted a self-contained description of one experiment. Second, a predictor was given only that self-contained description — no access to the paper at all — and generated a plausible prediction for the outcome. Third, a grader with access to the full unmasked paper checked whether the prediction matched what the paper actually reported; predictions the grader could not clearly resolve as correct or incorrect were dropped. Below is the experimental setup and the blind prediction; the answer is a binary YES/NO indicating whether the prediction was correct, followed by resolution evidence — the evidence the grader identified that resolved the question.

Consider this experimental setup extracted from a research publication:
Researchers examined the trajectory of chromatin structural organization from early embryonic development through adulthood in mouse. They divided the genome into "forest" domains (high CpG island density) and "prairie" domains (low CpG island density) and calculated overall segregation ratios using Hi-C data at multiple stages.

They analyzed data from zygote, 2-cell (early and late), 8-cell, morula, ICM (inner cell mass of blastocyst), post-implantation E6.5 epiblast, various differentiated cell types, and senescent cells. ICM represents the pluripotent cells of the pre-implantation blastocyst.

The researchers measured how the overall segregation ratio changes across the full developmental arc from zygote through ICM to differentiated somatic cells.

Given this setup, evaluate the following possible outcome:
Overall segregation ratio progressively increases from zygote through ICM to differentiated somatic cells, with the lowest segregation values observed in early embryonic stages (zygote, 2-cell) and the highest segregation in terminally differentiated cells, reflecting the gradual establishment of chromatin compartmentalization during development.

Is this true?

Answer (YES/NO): NO